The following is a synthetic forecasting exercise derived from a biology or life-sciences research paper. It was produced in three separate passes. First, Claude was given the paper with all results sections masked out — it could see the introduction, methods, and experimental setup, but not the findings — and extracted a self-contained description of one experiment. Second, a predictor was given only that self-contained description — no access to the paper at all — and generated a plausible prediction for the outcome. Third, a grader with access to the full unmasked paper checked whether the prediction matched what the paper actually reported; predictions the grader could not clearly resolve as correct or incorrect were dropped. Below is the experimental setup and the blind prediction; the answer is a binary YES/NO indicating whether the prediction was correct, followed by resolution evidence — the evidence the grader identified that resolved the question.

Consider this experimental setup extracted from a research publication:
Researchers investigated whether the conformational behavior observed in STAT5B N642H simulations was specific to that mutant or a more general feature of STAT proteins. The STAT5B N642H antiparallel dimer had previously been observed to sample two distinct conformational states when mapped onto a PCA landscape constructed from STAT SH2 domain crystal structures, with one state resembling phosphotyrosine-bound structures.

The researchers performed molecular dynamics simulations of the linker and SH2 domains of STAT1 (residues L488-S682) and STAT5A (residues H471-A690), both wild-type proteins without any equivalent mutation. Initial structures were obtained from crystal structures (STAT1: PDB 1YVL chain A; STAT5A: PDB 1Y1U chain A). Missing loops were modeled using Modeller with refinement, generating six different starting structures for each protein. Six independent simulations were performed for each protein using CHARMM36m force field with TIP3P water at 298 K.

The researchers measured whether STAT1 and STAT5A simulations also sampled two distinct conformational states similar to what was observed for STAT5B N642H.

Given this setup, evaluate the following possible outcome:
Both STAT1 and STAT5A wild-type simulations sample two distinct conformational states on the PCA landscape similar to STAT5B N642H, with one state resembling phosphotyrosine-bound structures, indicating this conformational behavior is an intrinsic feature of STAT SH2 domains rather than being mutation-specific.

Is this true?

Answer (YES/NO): YES